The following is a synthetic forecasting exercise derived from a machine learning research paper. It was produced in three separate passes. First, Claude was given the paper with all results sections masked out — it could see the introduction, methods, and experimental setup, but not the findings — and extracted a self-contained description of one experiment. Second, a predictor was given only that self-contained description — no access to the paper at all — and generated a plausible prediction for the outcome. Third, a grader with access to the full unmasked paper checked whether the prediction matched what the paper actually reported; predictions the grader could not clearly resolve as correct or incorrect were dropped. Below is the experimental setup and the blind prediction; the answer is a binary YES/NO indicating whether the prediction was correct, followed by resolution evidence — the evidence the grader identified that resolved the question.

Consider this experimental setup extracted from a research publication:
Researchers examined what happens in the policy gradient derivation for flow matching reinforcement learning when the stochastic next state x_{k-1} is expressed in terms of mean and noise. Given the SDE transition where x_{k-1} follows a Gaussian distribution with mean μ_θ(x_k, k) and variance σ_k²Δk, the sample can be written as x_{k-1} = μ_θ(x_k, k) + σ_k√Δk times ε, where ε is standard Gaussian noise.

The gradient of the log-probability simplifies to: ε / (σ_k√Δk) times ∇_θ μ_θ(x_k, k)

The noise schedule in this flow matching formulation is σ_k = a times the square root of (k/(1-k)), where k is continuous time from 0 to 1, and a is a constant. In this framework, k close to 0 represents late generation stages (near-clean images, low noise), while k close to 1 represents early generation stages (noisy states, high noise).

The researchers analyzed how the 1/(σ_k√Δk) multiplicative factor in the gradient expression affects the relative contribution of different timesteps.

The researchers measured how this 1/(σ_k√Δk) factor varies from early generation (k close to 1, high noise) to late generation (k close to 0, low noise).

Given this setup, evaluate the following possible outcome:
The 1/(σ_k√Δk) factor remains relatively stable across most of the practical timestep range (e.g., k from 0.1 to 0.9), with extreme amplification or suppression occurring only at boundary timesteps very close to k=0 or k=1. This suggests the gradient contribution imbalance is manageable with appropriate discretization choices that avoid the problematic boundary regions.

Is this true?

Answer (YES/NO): NO